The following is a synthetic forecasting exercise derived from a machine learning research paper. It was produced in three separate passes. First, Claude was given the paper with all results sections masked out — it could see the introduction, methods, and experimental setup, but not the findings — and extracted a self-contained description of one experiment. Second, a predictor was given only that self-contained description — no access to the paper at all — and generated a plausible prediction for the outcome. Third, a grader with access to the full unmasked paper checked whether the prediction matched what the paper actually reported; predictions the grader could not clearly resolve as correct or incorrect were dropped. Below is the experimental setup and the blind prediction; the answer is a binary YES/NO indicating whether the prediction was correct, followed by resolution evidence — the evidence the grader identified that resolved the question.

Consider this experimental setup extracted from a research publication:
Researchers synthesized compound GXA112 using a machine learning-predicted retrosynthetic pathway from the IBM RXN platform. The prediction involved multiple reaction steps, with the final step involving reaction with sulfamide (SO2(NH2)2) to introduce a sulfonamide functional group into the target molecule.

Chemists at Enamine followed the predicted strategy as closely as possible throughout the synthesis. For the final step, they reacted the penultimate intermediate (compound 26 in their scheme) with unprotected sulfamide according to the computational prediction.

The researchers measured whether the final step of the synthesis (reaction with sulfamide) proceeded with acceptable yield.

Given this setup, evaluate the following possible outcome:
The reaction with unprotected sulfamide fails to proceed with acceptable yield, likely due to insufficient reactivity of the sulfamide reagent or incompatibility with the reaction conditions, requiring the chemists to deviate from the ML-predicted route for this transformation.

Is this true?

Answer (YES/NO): YES